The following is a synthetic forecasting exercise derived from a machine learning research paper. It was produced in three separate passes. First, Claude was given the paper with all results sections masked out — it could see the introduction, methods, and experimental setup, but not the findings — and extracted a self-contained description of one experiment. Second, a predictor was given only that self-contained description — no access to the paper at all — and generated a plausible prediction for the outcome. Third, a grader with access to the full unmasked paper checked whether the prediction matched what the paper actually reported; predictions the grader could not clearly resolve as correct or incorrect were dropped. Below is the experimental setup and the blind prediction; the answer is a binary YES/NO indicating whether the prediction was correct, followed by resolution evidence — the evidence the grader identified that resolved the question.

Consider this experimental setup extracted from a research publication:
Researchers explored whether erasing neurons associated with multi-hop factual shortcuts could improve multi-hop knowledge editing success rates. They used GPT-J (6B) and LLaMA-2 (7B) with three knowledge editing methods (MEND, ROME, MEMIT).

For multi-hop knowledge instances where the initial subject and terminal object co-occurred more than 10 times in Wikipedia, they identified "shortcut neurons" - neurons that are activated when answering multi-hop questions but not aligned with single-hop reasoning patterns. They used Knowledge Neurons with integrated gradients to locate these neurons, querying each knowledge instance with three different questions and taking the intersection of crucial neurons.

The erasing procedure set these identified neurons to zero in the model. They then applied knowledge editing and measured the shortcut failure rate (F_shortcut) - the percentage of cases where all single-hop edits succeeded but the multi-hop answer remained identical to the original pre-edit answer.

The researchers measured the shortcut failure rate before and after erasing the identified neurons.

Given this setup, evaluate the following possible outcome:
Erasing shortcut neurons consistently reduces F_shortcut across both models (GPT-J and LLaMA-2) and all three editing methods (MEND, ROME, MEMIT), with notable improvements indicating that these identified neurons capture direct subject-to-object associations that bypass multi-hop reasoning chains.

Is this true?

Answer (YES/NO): YES